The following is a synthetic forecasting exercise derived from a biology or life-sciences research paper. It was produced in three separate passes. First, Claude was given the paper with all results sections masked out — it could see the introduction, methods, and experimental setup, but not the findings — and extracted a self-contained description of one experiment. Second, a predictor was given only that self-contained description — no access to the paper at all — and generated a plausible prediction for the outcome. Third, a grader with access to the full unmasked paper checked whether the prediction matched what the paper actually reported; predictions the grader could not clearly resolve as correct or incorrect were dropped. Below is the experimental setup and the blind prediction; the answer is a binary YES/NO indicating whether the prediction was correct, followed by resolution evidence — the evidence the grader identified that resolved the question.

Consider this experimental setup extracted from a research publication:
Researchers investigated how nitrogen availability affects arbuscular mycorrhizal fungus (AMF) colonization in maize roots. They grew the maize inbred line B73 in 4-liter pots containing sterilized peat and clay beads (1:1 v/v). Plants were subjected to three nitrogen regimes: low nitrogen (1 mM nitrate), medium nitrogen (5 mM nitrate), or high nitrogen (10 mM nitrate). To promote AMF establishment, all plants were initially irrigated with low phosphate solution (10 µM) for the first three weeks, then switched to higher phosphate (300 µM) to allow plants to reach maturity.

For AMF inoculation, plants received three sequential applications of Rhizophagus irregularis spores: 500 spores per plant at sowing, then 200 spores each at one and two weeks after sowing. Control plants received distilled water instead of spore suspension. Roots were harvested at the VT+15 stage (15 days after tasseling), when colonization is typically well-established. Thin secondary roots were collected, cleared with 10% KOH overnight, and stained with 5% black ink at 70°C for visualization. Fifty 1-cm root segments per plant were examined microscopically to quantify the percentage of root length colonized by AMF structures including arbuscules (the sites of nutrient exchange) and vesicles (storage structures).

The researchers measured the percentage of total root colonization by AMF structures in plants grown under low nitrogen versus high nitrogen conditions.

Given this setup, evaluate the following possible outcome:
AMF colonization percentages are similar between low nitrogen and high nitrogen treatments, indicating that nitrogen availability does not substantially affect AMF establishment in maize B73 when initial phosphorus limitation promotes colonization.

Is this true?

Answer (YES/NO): NO